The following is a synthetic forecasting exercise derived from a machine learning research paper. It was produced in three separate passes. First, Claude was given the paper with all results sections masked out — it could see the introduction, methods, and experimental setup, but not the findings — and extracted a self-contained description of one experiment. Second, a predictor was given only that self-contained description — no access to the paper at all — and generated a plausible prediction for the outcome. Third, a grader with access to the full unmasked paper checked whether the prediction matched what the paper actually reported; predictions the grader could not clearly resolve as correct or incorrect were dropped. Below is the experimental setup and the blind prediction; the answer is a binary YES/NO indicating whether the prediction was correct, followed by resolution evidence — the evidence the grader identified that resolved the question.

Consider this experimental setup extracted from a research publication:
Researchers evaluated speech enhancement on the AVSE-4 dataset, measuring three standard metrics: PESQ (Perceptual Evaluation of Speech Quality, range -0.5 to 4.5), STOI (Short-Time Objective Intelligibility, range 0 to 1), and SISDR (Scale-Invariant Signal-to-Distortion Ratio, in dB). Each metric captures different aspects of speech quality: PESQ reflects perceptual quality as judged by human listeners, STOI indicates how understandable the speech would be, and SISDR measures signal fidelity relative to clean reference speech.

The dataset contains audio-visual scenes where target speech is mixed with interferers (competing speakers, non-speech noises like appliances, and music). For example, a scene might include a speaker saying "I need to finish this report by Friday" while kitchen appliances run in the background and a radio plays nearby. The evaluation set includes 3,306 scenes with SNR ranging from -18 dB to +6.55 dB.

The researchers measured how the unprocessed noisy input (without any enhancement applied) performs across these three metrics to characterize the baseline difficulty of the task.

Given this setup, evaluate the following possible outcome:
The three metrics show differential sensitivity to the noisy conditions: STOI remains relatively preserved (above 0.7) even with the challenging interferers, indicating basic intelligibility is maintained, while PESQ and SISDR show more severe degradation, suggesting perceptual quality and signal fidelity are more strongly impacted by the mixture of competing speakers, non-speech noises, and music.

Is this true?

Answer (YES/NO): NO